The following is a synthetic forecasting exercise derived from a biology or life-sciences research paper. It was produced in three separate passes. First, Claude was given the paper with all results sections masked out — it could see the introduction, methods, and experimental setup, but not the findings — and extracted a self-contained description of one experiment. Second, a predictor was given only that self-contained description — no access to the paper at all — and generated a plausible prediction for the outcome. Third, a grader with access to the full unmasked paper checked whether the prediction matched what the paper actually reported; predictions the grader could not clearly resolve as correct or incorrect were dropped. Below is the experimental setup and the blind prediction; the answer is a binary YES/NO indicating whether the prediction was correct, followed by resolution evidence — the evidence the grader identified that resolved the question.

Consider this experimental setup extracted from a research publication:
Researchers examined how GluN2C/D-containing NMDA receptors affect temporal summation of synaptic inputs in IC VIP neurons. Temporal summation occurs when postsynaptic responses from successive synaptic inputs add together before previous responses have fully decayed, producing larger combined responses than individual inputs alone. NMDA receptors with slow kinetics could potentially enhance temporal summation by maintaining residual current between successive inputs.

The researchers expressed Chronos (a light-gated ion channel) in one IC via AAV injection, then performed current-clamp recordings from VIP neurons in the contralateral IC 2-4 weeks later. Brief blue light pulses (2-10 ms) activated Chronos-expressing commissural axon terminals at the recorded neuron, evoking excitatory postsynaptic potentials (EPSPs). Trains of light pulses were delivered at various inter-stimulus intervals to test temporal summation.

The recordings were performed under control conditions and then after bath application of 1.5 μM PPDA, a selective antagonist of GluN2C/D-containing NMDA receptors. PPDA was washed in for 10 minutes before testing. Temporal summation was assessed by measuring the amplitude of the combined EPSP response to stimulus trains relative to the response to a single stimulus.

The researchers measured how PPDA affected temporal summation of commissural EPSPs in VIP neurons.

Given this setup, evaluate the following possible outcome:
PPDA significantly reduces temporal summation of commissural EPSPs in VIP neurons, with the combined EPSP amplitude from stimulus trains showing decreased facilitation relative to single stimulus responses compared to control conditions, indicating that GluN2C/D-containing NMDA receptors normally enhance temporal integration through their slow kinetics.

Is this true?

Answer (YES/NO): YES